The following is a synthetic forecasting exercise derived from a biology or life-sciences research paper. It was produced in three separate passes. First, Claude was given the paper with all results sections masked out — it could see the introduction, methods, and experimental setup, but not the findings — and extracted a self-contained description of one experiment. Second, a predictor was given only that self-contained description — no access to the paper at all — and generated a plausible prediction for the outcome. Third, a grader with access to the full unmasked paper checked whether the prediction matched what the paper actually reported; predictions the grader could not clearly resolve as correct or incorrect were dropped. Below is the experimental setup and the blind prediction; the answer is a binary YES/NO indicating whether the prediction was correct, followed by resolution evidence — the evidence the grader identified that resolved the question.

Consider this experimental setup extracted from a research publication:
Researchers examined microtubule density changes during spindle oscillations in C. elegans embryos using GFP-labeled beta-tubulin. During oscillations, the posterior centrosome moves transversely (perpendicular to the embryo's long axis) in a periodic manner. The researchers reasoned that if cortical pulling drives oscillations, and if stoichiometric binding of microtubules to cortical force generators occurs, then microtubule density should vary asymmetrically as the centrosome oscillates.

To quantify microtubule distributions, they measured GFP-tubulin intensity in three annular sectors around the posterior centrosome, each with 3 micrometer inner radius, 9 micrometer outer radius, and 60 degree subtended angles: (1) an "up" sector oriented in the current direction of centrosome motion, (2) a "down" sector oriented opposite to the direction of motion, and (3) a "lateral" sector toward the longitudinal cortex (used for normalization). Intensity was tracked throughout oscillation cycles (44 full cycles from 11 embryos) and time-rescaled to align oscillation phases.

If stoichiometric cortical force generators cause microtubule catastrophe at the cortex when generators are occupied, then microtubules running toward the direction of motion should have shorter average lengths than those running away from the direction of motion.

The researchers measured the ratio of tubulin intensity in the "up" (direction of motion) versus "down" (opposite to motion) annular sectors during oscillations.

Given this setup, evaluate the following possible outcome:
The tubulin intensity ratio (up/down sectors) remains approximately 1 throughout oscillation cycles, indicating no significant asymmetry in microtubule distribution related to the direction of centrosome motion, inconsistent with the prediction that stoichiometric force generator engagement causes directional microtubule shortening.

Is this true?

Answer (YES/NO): NO